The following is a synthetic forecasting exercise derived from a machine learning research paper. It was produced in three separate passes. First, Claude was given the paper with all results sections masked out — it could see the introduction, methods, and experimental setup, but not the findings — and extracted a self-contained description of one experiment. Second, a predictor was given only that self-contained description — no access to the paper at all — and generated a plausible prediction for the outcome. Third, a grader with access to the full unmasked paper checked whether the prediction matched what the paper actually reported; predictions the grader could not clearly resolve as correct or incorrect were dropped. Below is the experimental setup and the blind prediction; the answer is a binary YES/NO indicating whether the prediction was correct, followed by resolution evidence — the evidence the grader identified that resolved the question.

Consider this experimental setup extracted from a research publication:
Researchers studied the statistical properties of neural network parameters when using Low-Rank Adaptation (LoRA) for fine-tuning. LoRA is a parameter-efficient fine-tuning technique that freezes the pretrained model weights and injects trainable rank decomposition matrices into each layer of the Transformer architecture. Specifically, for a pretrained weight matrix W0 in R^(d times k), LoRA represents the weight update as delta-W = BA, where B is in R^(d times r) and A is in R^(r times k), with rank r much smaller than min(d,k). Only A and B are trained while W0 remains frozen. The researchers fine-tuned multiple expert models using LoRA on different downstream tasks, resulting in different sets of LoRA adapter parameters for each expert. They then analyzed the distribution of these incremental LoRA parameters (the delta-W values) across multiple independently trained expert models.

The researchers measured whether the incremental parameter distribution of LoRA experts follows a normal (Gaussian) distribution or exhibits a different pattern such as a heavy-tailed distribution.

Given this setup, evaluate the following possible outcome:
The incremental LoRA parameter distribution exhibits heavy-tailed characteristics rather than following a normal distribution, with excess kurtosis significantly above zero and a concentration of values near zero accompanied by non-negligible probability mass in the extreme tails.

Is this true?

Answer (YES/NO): NO